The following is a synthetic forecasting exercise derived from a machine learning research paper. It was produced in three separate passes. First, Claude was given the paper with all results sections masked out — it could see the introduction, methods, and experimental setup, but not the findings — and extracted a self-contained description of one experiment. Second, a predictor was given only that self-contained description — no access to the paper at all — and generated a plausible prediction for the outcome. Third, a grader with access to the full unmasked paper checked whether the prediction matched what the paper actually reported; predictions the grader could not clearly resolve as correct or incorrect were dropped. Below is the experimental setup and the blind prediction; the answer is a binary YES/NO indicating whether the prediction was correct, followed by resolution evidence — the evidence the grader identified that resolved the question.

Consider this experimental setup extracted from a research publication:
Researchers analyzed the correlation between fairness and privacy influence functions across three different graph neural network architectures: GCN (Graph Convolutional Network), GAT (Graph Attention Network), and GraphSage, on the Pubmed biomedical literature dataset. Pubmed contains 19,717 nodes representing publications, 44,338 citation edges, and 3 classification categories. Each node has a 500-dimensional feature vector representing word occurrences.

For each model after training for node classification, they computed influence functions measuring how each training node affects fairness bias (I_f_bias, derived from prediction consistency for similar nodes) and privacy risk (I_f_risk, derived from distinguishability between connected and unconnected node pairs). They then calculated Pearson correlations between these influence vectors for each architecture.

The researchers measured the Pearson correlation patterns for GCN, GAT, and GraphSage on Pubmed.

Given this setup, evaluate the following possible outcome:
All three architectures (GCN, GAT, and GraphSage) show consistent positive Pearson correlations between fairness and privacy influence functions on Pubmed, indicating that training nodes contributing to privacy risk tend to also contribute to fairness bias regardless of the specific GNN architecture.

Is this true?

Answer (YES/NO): NO